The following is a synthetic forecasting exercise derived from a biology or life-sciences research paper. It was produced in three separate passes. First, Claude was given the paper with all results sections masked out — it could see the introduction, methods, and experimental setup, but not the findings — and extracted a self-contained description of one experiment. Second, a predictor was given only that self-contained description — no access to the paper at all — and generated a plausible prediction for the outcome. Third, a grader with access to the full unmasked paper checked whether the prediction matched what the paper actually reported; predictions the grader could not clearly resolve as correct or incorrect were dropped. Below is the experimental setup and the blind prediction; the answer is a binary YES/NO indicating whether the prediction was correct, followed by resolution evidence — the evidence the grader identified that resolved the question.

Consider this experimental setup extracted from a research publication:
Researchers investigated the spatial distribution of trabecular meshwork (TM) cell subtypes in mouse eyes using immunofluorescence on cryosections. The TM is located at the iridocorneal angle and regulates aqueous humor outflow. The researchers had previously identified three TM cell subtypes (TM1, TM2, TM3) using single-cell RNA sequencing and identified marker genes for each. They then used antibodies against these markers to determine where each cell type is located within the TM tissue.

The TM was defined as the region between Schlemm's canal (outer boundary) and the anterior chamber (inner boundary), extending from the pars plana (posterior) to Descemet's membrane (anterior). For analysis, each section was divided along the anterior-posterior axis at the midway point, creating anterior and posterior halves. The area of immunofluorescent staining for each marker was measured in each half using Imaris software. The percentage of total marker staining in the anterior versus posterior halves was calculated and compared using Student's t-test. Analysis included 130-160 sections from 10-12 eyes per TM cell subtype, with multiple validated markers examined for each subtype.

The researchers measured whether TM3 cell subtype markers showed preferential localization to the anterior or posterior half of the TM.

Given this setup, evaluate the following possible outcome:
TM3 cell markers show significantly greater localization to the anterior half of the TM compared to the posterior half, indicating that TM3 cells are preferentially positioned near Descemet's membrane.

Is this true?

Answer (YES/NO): YES